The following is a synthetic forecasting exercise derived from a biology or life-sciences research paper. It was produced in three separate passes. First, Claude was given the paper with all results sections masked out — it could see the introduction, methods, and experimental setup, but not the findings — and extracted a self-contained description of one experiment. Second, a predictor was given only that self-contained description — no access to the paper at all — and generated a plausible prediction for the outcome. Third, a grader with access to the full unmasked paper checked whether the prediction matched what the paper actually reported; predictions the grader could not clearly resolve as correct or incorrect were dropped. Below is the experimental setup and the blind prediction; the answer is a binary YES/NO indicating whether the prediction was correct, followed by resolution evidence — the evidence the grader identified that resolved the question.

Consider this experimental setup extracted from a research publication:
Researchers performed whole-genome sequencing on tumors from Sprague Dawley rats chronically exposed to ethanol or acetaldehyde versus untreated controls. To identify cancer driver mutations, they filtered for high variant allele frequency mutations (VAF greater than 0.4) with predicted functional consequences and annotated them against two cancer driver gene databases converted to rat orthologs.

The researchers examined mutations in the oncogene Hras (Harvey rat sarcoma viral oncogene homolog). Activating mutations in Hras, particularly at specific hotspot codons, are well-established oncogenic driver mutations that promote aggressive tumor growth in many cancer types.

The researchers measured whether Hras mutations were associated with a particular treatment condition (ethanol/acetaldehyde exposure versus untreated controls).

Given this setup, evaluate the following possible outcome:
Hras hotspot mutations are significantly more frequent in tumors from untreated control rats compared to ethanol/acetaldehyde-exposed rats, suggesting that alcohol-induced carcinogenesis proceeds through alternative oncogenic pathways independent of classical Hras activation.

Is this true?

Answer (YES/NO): NO